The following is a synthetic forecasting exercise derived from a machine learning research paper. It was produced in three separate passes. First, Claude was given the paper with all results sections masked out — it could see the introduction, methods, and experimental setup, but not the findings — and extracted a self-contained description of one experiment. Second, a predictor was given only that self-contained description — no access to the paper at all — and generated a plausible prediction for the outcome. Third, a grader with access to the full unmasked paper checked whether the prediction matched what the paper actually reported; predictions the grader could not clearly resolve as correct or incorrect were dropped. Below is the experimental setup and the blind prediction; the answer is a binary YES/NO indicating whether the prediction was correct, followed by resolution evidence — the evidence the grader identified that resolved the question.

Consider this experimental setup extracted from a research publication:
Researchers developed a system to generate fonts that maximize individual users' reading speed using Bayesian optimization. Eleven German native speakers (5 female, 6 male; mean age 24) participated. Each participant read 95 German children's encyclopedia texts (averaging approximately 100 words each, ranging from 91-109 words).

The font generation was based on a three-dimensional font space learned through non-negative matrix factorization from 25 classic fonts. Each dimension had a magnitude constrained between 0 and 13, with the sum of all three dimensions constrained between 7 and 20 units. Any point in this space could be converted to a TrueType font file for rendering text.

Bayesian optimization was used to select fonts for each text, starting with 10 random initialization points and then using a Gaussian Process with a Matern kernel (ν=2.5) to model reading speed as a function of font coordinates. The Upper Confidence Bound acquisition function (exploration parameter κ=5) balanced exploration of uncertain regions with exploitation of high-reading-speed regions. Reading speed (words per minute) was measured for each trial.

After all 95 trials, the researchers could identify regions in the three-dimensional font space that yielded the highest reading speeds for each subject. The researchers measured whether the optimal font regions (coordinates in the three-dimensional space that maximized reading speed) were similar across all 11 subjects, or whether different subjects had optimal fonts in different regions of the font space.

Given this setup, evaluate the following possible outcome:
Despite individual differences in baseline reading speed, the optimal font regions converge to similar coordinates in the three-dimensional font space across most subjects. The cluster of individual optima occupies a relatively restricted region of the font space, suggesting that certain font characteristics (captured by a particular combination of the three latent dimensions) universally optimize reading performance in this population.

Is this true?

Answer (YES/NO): NO